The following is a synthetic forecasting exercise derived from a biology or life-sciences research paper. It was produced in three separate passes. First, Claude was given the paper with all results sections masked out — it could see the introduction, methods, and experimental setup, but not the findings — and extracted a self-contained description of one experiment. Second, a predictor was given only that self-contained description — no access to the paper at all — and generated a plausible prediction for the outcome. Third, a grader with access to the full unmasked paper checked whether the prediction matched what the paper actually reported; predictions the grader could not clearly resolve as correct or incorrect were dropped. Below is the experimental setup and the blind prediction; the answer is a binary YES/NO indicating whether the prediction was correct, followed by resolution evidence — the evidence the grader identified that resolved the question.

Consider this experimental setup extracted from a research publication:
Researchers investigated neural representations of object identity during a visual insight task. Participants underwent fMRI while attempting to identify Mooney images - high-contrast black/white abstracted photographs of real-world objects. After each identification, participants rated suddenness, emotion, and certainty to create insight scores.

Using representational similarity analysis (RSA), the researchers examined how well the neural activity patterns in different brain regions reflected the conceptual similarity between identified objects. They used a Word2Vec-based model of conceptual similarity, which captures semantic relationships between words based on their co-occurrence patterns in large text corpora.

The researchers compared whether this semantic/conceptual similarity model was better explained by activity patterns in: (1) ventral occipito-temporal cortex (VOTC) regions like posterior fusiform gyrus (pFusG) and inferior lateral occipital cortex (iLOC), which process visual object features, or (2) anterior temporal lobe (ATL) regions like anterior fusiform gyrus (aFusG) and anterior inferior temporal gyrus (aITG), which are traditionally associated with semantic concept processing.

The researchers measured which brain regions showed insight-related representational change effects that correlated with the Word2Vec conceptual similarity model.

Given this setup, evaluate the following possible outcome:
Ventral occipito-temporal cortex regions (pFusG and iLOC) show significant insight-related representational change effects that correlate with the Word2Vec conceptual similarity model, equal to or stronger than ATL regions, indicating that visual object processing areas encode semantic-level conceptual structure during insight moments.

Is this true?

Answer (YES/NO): YES